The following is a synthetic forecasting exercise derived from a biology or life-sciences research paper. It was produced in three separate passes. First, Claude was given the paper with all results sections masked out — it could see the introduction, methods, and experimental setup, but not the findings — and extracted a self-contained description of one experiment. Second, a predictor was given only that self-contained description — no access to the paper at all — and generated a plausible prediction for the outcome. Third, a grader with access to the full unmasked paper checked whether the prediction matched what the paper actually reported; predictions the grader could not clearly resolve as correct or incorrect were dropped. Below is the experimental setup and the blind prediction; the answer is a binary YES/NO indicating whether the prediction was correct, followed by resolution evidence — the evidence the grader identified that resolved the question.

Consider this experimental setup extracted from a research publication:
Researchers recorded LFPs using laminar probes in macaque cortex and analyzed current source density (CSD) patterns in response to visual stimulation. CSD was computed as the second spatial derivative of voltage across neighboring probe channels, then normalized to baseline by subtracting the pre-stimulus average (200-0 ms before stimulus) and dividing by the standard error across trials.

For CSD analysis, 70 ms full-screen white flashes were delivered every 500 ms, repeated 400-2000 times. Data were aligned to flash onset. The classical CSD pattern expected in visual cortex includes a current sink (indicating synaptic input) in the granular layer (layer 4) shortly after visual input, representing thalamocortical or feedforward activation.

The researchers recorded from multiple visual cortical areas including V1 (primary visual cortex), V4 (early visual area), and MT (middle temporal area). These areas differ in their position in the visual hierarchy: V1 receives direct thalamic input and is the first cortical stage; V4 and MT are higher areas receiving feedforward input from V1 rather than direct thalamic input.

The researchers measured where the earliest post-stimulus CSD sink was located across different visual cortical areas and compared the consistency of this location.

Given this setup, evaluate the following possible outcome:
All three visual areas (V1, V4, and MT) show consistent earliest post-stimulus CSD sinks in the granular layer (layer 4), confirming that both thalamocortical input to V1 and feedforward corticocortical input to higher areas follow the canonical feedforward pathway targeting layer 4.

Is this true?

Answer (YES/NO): NO